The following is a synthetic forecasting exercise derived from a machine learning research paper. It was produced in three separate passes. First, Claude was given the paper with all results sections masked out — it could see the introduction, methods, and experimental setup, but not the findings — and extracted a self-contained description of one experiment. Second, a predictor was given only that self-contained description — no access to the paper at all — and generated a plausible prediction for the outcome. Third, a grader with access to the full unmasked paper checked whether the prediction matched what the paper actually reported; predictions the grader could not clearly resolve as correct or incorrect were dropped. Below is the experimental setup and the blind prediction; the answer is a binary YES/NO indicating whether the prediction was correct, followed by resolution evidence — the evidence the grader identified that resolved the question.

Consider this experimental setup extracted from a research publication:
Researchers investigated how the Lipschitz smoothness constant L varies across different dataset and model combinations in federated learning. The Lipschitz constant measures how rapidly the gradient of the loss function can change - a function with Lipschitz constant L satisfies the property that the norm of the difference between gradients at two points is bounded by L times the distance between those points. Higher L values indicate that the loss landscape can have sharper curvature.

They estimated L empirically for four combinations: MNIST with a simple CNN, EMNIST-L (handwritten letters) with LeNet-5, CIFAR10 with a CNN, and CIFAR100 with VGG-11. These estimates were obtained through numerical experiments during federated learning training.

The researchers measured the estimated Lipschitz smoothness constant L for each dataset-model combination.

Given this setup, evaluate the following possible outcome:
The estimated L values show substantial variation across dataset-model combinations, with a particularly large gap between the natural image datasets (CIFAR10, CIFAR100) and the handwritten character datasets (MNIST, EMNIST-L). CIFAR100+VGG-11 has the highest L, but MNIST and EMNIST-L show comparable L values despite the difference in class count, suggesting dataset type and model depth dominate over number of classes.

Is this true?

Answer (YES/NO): NO